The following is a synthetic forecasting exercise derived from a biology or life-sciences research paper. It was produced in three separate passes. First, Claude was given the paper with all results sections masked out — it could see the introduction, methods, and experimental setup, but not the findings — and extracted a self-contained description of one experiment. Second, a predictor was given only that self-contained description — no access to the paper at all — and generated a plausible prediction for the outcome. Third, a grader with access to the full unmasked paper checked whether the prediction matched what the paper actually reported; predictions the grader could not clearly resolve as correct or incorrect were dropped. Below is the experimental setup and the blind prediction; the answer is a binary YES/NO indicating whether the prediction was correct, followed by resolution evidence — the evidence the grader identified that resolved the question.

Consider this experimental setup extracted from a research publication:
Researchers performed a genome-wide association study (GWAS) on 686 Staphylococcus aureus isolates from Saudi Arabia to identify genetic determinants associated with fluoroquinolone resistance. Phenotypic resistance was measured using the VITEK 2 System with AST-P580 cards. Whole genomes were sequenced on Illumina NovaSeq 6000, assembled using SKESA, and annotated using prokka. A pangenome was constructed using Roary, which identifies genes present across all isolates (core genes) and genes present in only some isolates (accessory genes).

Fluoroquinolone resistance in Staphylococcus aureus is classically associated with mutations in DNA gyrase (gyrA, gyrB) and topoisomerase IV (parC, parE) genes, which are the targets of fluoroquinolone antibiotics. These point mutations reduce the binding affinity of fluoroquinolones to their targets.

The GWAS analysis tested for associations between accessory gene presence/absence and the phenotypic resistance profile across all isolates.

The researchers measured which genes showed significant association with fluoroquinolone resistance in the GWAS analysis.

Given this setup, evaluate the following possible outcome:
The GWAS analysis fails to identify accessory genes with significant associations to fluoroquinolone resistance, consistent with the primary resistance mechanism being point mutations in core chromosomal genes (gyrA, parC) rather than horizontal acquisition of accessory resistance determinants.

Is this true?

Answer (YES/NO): NO